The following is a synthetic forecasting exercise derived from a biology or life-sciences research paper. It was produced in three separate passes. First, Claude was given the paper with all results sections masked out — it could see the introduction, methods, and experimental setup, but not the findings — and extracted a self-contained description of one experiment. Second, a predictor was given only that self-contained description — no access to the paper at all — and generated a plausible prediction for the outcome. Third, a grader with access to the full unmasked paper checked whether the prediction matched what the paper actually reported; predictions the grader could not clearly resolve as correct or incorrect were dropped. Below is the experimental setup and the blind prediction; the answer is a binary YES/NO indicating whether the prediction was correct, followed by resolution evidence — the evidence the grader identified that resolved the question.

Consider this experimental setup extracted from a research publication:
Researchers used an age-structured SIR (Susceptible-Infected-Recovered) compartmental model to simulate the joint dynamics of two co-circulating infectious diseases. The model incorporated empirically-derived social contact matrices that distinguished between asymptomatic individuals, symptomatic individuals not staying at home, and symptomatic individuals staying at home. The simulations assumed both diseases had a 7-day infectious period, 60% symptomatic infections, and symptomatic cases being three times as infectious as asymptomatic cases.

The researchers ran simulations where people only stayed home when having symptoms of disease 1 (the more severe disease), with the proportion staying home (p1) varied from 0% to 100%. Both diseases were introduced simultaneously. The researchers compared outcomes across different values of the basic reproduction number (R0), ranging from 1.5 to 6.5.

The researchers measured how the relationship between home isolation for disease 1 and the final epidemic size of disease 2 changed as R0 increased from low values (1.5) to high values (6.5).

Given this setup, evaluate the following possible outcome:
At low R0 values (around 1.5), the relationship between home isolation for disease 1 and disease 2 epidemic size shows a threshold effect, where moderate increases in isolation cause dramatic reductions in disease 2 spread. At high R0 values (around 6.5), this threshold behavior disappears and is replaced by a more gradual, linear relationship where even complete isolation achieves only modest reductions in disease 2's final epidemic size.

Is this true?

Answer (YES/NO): NO